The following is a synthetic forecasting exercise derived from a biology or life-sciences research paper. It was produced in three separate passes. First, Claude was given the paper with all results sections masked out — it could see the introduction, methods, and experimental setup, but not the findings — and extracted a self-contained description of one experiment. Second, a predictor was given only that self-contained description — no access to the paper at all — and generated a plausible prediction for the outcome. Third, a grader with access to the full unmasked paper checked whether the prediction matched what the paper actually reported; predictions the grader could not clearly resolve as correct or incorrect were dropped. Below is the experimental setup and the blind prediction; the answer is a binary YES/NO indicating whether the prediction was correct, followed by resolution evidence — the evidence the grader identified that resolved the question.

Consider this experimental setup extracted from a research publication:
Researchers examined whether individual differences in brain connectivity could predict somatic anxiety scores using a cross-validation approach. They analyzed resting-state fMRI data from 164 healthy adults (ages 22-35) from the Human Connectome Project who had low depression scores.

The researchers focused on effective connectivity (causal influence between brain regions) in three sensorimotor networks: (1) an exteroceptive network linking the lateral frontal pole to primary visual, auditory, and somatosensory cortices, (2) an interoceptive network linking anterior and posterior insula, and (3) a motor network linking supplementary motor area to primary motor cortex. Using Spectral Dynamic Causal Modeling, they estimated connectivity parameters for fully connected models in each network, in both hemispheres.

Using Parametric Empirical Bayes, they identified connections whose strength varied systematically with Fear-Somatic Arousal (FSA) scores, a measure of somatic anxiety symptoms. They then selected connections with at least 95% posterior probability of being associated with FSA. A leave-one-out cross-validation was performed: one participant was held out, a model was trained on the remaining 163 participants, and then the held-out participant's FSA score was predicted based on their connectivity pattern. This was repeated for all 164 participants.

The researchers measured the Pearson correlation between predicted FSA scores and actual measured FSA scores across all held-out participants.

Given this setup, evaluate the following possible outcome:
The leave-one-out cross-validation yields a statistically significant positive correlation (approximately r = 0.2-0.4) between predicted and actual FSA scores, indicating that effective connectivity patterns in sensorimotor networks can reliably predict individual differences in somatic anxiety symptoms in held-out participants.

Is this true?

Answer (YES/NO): NO